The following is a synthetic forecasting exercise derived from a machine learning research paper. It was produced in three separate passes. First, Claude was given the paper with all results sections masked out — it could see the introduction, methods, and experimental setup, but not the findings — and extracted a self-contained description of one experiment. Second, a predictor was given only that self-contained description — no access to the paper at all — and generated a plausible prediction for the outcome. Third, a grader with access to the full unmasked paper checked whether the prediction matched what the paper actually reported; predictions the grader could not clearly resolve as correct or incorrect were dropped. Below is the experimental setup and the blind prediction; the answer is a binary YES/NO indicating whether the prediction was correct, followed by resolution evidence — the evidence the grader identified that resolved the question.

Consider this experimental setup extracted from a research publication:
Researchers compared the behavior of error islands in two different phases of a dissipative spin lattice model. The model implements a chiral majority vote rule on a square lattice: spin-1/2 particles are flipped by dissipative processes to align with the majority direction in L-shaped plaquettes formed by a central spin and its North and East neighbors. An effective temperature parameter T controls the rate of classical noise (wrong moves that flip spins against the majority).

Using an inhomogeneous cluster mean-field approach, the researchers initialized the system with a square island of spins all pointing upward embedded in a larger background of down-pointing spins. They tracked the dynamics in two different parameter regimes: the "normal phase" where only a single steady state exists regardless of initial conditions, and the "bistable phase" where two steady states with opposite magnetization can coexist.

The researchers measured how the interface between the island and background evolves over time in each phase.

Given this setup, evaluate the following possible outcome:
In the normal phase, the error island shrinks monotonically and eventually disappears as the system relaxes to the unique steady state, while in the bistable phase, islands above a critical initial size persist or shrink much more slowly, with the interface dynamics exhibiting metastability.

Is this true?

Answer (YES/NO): NO